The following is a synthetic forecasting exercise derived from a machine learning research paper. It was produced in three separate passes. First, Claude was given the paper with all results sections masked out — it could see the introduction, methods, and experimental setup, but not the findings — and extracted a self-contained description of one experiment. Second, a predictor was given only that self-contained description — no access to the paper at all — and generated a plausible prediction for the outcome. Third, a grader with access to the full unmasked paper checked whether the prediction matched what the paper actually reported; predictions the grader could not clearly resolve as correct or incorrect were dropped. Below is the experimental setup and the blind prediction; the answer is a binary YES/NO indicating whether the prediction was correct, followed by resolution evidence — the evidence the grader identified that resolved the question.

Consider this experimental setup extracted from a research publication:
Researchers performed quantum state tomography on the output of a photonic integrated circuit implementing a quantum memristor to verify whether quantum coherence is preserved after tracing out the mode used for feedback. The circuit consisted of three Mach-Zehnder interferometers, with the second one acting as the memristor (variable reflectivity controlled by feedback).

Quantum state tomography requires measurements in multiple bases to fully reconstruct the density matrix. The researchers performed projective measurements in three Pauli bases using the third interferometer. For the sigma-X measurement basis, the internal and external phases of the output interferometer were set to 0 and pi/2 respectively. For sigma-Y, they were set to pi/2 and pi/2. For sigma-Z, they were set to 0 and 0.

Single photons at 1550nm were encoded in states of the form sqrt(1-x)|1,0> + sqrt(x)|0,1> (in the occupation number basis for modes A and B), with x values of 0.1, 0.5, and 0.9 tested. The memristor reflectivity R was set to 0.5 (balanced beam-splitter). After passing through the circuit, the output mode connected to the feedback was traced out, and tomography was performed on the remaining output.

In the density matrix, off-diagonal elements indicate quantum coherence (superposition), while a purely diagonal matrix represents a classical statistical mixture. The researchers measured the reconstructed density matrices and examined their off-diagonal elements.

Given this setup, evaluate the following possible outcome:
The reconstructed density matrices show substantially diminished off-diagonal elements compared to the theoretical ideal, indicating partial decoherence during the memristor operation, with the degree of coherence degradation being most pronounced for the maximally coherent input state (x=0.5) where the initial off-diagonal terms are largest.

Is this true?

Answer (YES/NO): NO